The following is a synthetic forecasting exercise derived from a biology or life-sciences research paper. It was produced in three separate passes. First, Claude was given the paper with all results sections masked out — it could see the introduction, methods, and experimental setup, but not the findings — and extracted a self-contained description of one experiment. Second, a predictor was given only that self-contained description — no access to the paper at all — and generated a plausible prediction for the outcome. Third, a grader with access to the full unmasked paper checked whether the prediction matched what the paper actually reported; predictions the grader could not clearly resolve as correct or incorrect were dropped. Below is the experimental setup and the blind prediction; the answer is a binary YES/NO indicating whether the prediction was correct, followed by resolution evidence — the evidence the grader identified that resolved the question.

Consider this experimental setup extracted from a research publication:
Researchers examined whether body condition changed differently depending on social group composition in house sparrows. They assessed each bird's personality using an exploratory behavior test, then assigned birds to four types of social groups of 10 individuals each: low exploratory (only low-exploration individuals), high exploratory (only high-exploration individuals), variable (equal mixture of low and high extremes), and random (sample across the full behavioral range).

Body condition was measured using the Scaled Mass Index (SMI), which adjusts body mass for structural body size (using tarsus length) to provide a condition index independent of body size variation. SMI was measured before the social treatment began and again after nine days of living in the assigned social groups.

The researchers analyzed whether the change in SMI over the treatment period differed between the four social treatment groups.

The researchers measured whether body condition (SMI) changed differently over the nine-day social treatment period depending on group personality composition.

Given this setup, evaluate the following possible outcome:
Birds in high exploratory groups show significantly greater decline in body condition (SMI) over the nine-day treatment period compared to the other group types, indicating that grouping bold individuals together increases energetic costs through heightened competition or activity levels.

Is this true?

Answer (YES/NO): NO